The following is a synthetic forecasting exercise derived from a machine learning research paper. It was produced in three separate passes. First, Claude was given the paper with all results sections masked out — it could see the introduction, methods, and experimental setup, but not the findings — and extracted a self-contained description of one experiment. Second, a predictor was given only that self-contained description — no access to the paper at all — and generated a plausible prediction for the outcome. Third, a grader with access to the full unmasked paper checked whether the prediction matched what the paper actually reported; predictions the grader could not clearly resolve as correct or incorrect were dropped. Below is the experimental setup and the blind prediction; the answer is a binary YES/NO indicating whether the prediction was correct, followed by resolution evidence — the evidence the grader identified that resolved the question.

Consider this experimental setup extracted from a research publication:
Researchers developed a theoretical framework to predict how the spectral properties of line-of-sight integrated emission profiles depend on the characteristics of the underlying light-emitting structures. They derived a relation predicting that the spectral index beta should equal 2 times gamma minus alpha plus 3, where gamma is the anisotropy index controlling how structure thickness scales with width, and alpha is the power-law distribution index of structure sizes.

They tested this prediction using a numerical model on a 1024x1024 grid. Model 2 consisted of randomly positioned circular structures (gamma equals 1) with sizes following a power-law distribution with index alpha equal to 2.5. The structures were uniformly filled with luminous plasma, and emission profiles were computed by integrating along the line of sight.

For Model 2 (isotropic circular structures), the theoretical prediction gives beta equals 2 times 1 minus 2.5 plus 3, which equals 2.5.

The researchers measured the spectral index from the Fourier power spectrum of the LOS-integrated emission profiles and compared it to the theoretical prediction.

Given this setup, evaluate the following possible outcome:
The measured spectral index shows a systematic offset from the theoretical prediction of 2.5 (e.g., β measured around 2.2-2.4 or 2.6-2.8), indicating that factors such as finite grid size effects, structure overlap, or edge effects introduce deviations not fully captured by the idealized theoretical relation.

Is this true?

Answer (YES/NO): YES